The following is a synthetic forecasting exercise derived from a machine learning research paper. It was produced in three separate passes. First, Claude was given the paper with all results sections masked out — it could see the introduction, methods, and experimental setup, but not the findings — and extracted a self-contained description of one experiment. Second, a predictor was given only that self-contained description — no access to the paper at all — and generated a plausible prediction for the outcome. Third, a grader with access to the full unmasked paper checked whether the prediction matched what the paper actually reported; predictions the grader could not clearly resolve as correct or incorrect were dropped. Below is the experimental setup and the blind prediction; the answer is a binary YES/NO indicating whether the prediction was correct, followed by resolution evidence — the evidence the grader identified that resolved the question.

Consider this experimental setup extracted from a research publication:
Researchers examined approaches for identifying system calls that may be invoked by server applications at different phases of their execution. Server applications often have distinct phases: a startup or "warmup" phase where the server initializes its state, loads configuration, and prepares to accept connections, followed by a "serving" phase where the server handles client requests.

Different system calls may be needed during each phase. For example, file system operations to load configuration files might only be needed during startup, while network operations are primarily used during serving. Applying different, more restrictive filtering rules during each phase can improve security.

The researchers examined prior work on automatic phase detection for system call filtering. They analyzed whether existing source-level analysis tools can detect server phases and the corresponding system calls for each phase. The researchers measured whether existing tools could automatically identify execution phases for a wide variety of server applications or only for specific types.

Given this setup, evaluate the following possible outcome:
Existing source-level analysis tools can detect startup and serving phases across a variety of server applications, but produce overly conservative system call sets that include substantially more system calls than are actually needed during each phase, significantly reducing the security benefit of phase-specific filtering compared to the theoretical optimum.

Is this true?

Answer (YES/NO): NO